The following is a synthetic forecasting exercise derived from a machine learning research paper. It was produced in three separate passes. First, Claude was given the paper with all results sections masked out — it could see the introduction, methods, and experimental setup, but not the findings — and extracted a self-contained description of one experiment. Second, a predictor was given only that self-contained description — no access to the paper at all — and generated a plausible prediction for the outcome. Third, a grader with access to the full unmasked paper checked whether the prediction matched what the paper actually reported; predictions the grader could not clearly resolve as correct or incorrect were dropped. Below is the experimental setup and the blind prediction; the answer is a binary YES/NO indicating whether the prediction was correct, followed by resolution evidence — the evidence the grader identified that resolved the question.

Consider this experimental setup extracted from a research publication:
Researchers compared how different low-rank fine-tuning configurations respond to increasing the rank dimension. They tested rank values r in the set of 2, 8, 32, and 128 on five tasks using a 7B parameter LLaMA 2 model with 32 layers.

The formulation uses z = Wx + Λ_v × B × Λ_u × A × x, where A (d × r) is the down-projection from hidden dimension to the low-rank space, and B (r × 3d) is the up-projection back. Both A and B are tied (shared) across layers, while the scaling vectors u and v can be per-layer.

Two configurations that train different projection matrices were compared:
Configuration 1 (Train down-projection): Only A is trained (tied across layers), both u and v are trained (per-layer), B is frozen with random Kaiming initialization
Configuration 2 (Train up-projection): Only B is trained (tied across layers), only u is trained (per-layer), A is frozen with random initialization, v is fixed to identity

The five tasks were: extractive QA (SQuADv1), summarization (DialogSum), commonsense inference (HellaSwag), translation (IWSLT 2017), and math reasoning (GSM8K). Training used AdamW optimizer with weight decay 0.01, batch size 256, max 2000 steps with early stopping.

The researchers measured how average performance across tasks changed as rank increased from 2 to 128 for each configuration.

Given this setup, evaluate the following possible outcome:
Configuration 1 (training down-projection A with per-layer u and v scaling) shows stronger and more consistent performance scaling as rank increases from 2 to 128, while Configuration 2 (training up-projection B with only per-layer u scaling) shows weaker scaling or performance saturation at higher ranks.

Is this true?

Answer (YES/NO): YES